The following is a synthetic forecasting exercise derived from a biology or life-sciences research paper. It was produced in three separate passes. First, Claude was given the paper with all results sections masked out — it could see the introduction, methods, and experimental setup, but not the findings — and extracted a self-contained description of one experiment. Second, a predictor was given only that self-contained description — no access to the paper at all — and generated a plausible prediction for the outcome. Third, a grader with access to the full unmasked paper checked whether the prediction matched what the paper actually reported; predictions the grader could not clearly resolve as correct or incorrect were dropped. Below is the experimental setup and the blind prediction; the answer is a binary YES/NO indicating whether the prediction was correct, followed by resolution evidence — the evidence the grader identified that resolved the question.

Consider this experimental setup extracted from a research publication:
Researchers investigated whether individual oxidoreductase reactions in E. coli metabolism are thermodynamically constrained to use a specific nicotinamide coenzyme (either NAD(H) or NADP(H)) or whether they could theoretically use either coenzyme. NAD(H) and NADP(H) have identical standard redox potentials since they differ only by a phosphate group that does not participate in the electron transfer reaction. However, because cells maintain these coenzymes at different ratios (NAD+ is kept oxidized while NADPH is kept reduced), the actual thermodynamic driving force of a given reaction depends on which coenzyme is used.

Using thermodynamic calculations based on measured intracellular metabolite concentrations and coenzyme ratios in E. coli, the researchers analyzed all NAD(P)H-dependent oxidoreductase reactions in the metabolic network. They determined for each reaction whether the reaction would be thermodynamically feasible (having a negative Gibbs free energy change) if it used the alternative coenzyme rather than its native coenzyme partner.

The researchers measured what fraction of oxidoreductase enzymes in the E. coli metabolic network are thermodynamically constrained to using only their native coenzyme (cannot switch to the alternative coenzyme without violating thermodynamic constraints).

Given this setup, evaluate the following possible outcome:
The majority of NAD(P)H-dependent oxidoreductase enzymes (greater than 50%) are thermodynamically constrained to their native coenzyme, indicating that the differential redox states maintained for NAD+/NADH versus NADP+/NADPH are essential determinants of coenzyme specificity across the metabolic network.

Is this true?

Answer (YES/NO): NO